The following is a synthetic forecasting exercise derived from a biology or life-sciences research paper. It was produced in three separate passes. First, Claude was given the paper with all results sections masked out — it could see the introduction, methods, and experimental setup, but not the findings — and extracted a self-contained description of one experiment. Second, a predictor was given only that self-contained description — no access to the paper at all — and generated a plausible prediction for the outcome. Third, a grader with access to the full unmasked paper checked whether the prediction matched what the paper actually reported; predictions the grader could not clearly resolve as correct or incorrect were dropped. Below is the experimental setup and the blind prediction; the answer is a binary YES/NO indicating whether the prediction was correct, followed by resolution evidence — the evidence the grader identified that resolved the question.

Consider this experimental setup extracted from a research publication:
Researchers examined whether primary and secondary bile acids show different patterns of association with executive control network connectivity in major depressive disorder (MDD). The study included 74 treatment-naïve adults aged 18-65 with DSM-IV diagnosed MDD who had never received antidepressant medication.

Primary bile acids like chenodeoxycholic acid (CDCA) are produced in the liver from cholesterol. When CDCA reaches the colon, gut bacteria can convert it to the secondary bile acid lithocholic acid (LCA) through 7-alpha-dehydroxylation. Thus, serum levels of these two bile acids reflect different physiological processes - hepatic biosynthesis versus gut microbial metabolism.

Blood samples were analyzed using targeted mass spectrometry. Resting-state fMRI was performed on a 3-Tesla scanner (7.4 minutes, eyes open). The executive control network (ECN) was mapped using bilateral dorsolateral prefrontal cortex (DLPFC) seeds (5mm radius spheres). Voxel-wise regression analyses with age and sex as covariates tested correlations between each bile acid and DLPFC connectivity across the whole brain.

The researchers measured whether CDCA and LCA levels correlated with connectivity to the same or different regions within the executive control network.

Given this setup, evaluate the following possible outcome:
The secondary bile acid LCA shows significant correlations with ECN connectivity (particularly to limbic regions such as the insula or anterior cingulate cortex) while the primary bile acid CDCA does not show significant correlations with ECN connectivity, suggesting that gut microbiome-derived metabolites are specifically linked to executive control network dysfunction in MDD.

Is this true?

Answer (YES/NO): NO